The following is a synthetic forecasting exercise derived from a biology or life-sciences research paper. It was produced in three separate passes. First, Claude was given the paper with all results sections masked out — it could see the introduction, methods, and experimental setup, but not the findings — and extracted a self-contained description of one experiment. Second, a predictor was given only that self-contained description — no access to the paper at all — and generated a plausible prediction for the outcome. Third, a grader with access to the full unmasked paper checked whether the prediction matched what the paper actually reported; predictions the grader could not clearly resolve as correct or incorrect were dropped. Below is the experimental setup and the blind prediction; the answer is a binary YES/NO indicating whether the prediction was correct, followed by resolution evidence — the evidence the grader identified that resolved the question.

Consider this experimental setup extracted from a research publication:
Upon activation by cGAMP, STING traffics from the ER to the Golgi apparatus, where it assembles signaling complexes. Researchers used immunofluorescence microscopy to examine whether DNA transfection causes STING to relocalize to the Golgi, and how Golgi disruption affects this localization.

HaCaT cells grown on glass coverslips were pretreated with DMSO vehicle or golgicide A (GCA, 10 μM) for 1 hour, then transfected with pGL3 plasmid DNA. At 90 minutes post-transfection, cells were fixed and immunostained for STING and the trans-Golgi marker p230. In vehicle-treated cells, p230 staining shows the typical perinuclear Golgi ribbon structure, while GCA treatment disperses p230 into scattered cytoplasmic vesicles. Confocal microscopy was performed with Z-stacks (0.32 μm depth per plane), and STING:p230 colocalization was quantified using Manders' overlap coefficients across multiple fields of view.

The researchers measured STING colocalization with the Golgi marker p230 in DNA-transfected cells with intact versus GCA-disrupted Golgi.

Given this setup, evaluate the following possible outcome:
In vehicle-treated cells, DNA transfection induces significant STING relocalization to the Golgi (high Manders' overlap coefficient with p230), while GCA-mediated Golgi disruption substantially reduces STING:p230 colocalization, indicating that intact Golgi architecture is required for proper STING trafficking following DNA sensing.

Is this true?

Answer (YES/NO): YES